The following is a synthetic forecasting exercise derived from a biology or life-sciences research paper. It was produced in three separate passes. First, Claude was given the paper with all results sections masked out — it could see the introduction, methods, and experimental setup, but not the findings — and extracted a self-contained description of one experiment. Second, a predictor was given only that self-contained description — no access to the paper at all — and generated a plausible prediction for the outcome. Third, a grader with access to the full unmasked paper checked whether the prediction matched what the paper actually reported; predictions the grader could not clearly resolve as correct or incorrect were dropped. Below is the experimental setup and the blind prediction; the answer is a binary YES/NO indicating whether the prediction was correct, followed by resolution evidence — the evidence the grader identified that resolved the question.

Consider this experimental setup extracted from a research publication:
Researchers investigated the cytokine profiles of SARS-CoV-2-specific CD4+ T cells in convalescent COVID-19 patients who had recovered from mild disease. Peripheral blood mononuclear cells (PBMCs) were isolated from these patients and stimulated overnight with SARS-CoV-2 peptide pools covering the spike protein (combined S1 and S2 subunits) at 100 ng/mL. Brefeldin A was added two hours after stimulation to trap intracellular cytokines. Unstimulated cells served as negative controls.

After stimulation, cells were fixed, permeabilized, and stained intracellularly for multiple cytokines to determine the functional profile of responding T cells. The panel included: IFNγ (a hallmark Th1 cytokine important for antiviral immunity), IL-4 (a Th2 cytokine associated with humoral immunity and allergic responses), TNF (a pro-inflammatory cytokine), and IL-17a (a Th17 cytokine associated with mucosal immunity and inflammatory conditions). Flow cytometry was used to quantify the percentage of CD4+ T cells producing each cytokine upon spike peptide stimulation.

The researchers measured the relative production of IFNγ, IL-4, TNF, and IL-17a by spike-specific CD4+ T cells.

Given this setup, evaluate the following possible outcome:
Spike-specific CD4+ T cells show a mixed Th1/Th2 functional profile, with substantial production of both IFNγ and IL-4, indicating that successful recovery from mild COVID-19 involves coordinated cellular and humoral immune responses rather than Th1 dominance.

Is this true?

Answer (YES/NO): NO